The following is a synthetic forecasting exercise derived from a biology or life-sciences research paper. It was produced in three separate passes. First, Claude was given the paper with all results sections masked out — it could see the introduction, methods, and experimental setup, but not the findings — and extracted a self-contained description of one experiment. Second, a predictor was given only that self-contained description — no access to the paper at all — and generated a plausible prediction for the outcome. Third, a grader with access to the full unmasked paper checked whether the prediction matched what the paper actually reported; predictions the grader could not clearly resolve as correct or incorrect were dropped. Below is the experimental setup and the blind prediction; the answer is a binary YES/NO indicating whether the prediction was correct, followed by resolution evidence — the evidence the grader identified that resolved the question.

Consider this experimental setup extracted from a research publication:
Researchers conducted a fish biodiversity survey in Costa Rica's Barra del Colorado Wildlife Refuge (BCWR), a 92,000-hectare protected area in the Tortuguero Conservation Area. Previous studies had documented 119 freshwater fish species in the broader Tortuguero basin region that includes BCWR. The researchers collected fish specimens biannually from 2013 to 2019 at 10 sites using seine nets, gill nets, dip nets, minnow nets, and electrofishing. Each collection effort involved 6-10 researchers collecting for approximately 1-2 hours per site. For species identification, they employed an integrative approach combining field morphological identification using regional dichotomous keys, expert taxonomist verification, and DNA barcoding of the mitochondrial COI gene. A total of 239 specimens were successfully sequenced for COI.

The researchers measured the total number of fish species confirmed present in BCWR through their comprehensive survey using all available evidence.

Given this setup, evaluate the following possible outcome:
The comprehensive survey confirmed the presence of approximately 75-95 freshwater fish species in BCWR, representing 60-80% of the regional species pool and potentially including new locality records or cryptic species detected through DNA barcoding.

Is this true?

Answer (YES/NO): NO